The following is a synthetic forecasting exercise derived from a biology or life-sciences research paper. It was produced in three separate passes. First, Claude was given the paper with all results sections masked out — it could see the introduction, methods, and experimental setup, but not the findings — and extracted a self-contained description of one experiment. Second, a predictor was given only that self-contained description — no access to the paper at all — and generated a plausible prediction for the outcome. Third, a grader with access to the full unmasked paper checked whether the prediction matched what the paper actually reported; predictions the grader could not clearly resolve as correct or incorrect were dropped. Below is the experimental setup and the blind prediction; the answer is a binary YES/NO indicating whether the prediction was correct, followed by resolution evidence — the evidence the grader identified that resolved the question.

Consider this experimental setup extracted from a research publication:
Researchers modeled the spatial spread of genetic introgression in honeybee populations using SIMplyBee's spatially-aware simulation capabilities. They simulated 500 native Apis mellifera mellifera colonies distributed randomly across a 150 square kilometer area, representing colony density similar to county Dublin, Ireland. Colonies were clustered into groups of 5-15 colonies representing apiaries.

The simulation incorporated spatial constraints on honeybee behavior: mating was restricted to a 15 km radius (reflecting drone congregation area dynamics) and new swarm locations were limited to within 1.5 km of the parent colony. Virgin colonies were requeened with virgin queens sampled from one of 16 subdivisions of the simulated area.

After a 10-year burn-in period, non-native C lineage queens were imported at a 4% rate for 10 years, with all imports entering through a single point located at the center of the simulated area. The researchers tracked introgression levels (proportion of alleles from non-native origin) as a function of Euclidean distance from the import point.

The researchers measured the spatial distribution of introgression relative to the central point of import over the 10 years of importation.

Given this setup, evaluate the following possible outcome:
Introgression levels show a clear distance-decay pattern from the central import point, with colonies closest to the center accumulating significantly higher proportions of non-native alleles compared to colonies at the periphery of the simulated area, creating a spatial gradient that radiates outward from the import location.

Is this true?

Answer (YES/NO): YES